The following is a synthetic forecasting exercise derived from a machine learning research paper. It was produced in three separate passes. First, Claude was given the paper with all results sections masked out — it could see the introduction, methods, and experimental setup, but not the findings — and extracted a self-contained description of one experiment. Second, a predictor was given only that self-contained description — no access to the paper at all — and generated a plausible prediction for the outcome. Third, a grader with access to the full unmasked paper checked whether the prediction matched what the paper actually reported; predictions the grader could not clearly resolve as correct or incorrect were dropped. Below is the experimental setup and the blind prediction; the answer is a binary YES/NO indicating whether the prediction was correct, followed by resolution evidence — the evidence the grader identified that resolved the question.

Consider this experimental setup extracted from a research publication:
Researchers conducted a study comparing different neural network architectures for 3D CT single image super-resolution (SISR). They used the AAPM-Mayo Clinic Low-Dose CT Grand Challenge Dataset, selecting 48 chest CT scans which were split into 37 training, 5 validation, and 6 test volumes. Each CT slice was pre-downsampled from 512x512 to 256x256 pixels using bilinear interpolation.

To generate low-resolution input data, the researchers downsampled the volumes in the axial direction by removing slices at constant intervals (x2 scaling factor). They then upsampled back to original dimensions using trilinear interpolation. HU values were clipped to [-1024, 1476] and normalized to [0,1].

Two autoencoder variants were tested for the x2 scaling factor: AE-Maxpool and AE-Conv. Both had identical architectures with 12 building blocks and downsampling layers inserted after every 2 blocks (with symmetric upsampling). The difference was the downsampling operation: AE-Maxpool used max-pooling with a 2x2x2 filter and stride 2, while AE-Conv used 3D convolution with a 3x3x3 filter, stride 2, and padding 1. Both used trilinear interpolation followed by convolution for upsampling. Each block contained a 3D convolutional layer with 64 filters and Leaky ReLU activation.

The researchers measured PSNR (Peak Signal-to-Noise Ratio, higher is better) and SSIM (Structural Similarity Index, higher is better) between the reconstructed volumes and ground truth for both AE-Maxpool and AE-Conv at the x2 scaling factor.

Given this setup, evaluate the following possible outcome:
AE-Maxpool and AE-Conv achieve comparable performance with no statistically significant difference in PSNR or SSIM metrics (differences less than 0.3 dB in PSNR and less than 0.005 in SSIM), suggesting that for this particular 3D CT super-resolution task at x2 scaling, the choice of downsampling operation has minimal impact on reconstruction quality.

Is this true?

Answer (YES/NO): YES